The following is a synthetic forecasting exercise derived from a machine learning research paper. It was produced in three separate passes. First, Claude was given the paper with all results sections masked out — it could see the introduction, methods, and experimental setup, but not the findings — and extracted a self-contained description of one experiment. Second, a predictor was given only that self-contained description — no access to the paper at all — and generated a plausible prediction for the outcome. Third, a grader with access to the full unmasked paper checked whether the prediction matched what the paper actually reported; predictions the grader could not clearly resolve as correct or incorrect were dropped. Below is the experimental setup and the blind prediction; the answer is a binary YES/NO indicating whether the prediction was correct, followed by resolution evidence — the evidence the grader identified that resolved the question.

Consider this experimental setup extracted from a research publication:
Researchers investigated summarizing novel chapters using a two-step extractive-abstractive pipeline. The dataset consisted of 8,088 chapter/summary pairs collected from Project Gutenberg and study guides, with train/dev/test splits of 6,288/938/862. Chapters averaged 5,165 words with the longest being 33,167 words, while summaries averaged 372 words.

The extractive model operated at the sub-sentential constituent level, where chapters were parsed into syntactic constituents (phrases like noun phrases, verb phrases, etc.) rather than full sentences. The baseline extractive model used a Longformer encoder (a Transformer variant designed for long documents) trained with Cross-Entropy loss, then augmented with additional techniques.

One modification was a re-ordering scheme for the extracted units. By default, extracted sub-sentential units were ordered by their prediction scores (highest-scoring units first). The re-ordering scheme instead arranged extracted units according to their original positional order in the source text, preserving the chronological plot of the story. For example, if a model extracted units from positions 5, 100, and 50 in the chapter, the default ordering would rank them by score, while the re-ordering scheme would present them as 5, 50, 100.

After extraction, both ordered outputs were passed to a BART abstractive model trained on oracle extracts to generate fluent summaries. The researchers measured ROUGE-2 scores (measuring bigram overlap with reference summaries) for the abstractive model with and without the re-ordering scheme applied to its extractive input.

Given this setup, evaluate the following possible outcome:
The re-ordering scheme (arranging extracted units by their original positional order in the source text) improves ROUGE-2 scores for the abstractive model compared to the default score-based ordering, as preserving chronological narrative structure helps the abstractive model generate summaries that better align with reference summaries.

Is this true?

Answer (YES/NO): NO